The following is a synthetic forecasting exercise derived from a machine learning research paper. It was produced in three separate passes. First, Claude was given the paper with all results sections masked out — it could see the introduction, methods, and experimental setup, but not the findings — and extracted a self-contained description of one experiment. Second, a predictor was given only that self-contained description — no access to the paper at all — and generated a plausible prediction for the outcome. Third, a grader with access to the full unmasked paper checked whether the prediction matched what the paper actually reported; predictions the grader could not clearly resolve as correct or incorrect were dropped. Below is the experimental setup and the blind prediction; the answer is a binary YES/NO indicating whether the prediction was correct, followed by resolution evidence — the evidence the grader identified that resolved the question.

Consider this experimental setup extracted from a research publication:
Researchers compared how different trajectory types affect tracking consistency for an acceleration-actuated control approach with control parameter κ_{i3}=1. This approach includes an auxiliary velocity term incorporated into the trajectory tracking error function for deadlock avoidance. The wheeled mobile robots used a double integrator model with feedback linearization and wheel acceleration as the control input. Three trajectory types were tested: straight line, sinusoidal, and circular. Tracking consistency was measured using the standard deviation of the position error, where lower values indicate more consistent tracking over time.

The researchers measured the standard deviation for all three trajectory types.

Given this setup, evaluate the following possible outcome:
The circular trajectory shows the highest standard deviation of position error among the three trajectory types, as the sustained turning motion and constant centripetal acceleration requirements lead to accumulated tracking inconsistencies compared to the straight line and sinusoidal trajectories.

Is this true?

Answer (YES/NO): NO